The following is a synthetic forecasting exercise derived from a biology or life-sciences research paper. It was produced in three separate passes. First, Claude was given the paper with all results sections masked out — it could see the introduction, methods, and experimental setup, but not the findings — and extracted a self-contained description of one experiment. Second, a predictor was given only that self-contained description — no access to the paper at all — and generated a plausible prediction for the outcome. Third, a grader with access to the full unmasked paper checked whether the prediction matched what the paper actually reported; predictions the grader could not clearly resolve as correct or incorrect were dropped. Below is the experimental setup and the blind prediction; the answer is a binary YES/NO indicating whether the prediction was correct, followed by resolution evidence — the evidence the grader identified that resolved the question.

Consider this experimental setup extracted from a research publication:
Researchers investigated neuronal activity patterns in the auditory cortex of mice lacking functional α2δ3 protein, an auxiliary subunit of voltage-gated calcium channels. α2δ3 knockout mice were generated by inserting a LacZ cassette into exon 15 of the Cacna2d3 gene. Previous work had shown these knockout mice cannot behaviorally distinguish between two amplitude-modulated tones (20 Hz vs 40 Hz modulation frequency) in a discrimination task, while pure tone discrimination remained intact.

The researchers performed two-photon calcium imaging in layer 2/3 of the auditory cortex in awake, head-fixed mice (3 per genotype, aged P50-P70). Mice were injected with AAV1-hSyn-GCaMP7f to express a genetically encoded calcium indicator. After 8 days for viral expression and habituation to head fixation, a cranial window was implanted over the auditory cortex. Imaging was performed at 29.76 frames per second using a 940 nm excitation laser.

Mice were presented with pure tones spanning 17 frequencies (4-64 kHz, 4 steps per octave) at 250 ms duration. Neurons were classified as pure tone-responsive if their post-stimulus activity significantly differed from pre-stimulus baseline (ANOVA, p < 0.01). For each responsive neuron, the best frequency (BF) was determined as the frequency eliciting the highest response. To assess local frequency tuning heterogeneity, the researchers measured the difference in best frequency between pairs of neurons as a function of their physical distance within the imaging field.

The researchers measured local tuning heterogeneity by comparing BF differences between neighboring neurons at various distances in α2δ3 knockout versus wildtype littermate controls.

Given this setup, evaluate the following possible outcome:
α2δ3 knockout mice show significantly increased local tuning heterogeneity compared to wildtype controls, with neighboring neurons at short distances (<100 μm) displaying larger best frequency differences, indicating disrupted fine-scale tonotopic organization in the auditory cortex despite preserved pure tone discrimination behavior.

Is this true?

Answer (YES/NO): NO